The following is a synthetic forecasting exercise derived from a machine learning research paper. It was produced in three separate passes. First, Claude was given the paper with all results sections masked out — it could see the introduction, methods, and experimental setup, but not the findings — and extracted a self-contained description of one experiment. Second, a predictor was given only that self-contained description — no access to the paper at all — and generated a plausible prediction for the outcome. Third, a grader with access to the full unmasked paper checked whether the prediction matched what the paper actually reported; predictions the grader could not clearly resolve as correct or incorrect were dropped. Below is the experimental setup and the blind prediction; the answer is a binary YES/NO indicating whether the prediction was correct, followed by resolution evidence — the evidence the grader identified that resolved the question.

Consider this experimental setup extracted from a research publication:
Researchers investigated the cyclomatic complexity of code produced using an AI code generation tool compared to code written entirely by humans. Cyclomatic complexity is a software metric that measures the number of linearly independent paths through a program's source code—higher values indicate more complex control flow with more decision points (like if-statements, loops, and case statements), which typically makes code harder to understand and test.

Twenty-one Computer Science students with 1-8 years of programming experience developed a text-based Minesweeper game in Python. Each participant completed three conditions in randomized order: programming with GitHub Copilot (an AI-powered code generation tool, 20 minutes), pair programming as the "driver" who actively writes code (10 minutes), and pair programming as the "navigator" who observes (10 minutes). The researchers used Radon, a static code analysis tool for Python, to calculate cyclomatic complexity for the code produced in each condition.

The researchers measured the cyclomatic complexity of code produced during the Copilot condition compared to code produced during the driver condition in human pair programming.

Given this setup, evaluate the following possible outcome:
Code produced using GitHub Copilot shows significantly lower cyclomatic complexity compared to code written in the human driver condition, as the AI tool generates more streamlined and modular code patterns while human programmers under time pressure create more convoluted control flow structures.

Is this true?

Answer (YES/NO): NO